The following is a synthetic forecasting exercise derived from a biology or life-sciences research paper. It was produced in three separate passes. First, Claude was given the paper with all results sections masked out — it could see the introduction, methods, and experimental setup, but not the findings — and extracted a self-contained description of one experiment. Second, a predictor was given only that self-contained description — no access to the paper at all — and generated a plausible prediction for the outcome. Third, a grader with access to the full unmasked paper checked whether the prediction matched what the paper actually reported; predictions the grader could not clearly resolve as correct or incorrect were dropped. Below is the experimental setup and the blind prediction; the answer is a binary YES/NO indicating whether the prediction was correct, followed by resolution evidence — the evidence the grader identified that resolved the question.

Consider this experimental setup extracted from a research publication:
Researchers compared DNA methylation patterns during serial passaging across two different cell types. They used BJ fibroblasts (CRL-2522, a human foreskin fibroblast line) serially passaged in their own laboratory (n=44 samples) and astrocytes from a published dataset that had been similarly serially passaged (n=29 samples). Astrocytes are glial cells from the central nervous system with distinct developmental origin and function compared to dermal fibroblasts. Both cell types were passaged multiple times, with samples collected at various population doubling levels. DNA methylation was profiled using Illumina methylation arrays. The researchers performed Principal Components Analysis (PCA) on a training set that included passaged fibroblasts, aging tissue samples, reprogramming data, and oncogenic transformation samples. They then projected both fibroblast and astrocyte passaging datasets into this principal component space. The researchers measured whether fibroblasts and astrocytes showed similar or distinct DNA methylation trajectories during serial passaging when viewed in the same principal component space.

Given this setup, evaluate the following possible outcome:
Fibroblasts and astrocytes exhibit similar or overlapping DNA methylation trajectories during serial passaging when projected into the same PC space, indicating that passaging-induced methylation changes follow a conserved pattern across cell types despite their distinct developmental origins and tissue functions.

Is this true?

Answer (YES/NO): YES